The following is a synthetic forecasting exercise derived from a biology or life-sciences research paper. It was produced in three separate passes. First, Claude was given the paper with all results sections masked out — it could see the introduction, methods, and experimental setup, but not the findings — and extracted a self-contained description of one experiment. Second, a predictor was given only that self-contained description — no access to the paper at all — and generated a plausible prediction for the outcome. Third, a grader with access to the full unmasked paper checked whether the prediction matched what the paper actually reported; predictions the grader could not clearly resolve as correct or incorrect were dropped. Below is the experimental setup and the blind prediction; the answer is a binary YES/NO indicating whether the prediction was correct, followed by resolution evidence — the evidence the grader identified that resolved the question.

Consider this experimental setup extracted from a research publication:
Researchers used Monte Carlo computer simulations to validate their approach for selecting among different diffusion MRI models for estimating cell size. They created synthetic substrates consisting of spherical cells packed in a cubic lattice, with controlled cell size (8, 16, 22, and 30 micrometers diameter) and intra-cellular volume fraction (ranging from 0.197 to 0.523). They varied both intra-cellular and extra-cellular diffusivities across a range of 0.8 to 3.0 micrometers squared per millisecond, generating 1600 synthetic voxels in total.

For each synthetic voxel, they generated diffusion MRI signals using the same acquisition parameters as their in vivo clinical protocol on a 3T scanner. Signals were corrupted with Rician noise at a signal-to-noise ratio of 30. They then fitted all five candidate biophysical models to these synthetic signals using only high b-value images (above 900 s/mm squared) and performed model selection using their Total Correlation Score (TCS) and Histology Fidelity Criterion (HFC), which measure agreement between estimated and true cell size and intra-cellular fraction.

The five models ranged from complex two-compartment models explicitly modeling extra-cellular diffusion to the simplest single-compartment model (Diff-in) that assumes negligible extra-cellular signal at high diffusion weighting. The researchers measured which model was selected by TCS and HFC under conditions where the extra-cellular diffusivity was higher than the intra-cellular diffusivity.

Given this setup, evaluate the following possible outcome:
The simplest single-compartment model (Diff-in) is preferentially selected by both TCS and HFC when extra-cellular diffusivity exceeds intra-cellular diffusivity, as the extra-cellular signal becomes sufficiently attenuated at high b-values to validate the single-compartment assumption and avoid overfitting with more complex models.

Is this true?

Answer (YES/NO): YES